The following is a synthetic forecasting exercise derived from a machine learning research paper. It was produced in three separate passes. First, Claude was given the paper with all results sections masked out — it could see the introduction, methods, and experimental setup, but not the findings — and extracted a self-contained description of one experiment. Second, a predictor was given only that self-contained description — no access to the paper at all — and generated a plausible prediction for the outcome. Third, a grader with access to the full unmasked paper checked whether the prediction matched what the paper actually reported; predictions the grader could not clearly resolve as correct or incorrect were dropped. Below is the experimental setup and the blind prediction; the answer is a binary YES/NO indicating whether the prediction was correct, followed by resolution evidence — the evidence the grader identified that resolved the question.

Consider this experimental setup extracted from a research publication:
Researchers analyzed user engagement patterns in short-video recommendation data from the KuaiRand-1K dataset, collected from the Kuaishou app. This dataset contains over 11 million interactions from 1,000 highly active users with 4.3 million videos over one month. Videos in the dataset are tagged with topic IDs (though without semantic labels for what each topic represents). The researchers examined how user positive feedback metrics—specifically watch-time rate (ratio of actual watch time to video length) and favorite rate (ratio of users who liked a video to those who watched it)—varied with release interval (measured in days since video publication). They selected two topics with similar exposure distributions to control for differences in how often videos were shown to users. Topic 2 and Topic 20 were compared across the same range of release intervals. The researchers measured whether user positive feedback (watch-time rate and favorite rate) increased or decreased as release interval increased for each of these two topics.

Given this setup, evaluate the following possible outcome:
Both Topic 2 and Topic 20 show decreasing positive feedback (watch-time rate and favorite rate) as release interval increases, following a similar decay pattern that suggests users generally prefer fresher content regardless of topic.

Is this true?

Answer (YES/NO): NO